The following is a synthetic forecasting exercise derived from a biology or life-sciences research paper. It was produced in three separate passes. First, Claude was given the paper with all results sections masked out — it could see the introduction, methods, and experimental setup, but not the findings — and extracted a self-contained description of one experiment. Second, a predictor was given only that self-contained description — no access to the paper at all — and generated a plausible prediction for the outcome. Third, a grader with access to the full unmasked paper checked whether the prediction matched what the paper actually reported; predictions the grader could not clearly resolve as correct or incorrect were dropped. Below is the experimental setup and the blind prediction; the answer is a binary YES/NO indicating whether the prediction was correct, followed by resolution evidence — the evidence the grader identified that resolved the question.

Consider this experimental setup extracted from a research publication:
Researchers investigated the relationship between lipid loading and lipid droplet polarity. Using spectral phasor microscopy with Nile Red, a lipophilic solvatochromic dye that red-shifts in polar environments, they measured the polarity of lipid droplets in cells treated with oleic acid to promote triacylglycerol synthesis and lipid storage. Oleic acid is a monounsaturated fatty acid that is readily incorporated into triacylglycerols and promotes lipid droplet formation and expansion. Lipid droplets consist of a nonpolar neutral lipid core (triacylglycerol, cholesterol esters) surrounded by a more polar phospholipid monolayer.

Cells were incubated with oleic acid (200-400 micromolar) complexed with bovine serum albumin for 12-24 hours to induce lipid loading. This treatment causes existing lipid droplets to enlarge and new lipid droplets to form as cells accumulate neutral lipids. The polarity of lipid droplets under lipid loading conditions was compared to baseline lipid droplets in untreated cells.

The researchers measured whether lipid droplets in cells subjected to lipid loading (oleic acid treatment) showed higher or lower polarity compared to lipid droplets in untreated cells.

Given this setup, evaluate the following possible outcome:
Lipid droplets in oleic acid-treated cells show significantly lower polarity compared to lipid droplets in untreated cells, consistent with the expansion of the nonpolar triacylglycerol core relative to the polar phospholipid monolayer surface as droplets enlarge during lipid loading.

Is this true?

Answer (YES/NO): YES